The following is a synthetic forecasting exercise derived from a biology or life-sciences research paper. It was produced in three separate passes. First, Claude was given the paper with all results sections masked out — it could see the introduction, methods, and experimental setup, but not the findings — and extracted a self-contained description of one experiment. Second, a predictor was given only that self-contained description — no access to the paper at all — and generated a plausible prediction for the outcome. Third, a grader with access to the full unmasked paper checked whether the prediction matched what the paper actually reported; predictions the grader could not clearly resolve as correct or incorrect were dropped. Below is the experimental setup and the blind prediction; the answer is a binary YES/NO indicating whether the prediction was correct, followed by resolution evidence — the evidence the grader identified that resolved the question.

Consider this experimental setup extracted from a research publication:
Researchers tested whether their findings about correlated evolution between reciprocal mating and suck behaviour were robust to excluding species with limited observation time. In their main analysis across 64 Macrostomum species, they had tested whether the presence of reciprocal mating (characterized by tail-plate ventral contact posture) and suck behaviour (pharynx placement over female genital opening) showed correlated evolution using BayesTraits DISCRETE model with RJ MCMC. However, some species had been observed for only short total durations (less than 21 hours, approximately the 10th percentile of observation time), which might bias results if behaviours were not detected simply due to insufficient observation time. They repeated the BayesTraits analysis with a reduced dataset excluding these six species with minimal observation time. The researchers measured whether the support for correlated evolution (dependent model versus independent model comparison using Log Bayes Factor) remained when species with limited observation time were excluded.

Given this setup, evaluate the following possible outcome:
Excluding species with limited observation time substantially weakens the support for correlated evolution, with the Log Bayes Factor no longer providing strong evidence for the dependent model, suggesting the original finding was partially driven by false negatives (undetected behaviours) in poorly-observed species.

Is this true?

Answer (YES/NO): NO